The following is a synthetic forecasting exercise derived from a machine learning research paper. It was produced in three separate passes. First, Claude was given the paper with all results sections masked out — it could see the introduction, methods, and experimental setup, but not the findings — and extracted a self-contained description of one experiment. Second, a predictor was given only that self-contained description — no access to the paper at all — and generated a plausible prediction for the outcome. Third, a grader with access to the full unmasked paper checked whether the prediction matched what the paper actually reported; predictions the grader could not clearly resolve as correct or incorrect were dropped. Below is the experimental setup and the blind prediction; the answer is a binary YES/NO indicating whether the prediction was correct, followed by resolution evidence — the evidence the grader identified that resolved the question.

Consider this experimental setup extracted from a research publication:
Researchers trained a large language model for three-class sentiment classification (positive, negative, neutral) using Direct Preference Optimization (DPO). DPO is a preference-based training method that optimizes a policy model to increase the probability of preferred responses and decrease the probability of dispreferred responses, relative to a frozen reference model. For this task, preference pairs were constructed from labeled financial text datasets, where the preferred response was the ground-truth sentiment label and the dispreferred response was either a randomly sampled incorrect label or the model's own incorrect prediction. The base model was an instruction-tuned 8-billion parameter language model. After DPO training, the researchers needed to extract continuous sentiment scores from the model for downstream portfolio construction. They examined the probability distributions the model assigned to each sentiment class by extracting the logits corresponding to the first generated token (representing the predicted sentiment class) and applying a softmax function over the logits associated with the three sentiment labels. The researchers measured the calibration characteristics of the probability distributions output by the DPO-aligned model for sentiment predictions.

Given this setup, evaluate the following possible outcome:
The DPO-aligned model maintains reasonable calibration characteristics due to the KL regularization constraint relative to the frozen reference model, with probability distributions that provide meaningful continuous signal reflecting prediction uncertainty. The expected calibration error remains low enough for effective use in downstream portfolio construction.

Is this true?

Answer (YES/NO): NO